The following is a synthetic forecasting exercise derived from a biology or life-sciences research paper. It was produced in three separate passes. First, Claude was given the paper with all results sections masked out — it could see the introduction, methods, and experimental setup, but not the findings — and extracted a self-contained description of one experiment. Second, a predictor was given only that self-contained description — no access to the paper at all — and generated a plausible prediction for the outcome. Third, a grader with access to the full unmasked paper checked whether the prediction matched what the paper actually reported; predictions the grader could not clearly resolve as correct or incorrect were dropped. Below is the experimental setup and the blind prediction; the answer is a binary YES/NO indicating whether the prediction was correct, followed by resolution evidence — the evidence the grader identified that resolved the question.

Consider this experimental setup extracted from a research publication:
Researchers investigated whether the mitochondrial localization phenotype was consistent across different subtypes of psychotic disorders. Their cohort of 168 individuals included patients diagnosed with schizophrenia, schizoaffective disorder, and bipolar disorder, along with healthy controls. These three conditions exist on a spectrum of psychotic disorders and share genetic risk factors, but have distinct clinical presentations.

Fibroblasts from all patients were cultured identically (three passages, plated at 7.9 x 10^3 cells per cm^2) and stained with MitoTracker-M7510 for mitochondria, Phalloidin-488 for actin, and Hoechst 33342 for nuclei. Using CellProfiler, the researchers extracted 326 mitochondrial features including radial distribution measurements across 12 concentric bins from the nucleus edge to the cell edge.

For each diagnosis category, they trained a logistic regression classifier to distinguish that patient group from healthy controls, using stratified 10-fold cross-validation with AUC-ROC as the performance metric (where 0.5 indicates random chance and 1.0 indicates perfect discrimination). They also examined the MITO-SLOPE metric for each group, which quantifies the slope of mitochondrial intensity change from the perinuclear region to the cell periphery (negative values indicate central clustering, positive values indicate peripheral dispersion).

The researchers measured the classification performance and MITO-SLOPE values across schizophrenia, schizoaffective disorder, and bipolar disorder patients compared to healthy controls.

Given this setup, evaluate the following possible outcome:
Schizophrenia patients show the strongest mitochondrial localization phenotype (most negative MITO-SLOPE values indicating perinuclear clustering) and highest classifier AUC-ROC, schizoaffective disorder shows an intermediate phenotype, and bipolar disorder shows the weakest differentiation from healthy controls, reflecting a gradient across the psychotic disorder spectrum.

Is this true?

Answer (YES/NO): NO